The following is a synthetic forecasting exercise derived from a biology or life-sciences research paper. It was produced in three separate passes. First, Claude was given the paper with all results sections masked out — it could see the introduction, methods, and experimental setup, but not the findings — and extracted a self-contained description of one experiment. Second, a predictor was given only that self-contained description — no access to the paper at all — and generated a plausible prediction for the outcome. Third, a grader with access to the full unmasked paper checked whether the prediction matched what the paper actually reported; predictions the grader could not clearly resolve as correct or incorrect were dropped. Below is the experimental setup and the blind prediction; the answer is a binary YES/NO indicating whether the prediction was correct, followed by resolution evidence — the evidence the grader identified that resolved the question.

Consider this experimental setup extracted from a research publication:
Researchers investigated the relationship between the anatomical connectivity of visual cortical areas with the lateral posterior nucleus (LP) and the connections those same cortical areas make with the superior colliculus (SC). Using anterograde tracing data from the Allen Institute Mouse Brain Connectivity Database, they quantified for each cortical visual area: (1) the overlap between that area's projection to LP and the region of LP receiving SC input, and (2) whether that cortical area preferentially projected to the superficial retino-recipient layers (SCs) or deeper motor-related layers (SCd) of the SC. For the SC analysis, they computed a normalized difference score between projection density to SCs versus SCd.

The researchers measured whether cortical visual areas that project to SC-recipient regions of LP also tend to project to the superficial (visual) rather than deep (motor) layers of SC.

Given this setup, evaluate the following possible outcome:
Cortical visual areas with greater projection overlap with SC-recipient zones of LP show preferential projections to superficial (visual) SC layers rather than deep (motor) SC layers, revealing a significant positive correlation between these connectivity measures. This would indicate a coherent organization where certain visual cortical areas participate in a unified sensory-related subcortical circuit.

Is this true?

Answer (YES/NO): YES